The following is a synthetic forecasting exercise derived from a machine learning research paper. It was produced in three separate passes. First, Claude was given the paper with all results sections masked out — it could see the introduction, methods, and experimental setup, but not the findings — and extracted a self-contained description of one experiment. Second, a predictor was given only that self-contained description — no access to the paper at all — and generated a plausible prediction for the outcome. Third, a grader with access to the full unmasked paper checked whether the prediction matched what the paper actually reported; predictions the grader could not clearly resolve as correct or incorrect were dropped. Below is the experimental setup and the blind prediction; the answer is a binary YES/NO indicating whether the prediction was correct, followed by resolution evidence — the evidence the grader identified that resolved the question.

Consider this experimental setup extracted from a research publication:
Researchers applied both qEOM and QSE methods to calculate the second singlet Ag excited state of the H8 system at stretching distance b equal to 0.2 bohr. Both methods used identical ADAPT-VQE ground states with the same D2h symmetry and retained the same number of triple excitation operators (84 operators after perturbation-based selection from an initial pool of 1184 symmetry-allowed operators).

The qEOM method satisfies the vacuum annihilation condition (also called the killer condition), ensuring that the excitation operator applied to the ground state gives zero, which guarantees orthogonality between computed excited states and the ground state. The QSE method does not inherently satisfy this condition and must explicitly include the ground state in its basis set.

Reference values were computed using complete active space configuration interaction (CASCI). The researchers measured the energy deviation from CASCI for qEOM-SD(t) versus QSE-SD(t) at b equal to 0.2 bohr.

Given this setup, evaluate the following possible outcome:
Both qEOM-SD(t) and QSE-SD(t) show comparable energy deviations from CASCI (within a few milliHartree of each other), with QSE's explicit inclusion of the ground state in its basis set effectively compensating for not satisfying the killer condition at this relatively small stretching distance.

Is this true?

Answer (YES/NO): YES